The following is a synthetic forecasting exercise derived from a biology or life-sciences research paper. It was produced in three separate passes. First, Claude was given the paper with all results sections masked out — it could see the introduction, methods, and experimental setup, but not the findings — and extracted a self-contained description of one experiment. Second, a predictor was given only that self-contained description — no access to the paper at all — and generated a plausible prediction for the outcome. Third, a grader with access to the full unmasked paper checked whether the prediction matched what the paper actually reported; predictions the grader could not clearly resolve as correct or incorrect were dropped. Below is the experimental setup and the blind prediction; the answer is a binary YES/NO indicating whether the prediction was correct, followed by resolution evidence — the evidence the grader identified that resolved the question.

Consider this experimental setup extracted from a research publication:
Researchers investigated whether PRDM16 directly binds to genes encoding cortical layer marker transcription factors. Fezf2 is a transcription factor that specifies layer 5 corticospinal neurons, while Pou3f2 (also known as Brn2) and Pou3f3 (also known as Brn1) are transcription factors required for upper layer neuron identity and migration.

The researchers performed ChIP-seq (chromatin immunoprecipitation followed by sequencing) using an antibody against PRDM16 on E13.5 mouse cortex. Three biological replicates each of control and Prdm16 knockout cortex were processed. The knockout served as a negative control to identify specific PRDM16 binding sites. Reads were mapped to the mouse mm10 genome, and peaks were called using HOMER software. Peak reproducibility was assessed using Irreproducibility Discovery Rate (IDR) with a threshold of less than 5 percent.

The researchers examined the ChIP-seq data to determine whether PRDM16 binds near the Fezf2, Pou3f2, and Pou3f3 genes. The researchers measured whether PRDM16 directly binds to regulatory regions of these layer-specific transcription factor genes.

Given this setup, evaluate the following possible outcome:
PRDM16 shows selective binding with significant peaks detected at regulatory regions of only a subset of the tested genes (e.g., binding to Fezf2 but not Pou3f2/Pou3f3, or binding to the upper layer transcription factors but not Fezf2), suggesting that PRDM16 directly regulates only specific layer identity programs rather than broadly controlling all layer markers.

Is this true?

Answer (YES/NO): YES